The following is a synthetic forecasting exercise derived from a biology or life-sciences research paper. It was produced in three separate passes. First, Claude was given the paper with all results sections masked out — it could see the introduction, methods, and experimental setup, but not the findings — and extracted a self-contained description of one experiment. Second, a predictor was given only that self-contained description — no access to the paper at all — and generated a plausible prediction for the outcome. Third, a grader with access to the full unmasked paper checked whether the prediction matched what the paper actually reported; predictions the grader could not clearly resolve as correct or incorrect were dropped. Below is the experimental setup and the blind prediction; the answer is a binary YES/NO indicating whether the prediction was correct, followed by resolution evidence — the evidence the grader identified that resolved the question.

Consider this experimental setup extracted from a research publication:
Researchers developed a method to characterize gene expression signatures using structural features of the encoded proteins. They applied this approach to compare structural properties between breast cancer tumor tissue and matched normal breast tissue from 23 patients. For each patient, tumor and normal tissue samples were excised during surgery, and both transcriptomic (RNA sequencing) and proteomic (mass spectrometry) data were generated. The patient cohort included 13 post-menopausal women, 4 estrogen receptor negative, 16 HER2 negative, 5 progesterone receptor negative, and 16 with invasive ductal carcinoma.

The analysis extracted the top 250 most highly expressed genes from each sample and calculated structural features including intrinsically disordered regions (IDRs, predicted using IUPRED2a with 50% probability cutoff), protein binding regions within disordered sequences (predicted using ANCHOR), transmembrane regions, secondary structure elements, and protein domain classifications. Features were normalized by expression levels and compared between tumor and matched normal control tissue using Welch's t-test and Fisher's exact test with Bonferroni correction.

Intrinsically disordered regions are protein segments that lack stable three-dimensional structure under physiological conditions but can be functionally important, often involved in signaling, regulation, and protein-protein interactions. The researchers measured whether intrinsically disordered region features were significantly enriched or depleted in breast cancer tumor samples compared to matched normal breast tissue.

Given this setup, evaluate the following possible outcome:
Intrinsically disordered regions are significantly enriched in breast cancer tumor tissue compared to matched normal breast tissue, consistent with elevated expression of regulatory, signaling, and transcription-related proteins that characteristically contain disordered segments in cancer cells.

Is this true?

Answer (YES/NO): YES